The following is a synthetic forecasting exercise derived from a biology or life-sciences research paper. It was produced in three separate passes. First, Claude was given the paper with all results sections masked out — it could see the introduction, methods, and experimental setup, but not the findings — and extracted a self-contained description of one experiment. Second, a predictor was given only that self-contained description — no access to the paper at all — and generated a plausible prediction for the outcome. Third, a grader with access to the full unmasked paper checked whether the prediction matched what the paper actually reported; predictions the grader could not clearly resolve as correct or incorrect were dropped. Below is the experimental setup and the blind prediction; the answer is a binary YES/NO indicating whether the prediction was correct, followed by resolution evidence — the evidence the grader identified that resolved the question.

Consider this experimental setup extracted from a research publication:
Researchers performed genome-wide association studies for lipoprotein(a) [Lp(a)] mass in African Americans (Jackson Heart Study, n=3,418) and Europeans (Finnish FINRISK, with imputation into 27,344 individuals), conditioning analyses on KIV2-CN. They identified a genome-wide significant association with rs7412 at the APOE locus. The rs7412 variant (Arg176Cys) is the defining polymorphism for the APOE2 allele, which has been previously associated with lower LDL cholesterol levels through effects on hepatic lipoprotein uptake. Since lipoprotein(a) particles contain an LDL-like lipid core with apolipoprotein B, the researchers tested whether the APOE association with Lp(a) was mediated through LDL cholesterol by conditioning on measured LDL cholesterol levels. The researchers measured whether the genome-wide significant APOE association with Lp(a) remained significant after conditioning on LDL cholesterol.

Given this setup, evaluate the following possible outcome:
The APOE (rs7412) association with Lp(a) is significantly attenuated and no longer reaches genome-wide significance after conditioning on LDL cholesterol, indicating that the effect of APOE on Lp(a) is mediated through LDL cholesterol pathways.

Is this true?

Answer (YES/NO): NO